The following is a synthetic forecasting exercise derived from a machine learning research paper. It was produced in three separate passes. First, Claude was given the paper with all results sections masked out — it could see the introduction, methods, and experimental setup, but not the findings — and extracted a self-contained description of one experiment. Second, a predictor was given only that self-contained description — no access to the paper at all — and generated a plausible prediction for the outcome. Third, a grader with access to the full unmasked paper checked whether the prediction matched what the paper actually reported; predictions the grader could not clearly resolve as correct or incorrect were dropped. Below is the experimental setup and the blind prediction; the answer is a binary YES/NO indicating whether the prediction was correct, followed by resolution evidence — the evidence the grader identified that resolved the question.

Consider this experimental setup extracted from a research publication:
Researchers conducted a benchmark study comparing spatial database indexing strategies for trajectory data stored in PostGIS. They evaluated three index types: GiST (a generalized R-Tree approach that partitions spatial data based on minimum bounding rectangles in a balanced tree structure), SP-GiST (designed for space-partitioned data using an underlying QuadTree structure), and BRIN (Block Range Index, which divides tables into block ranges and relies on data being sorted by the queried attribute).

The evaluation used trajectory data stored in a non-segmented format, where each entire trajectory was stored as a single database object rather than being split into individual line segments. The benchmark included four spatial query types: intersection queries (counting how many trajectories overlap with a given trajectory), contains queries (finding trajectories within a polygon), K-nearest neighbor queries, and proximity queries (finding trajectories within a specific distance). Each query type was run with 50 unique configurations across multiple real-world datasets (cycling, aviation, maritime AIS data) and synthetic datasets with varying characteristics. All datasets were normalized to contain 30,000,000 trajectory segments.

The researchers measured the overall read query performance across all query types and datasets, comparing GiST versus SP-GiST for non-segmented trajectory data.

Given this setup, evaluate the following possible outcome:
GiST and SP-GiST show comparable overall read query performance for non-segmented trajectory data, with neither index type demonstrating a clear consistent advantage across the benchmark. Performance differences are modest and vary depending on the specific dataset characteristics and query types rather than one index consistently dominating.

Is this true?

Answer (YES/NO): NO